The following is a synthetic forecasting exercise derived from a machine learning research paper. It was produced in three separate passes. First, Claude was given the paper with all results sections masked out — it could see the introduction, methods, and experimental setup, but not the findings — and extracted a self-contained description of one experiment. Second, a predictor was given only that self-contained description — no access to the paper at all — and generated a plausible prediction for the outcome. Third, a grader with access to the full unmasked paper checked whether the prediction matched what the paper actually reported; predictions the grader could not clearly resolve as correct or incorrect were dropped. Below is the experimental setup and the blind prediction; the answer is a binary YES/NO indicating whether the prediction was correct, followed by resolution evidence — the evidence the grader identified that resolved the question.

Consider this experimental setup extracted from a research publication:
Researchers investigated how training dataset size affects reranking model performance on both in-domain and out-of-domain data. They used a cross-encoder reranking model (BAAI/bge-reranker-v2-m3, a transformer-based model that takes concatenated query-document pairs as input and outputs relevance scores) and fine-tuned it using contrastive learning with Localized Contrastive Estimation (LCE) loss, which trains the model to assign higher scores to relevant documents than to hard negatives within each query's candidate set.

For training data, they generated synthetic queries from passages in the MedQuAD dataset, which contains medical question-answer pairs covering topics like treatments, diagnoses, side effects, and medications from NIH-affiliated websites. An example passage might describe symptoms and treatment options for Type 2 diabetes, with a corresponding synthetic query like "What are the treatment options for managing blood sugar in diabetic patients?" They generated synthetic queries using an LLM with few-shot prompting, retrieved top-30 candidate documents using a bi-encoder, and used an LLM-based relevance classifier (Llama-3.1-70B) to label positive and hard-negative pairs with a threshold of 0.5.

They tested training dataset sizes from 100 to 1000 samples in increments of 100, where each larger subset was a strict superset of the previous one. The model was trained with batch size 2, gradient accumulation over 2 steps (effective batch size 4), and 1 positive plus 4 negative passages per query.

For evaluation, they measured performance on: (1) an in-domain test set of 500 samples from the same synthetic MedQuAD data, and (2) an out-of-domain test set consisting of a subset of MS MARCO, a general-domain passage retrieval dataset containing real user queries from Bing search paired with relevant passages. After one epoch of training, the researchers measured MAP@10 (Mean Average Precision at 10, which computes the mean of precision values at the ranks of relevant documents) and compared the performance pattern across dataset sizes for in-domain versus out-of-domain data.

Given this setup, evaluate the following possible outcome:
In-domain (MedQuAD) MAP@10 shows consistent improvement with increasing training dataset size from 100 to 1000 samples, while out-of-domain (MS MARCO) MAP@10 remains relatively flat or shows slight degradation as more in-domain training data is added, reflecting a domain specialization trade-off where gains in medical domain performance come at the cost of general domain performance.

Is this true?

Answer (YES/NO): NO